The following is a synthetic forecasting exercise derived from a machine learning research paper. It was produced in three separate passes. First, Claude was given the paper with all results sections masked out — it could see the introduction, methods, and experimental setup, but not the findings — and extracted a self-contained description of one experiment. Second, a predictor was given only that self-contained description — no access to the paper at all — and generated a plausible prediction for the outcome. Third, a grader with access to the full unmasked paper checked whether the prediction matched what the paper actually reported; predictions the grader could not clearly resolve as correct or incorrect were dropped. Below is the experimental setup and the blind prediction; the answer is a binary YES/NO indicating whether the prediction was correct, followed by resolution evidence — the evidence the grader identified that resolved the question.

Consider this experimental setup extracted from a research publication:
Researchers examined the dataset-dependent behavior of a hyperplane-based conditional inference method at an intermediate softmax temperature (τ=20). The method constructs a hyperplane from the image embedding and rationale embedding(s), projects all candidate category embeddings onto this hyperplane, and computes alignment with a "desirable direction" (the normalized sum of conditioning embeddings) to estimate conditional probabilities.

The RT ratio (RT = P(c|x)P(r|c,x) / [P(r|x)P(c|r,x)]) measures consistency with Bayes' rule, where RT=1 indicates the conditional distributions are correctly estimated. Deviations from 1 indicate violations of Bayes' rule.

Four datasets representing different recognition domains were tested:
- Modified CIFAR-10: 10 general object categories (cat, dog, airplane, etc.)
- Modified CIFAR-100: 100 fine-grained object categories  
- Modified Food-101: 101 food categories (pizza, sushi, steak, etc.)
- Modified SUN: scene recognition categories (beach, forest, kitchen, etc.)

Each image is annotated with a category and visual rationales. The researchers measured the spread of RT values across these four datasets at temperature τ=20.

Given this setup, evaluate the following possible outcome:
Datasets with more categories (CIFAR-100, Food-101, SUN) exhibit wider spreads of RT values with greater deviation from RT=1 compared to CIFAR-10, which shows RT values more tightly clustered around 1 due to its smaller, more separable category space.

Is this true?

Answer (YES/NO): YES